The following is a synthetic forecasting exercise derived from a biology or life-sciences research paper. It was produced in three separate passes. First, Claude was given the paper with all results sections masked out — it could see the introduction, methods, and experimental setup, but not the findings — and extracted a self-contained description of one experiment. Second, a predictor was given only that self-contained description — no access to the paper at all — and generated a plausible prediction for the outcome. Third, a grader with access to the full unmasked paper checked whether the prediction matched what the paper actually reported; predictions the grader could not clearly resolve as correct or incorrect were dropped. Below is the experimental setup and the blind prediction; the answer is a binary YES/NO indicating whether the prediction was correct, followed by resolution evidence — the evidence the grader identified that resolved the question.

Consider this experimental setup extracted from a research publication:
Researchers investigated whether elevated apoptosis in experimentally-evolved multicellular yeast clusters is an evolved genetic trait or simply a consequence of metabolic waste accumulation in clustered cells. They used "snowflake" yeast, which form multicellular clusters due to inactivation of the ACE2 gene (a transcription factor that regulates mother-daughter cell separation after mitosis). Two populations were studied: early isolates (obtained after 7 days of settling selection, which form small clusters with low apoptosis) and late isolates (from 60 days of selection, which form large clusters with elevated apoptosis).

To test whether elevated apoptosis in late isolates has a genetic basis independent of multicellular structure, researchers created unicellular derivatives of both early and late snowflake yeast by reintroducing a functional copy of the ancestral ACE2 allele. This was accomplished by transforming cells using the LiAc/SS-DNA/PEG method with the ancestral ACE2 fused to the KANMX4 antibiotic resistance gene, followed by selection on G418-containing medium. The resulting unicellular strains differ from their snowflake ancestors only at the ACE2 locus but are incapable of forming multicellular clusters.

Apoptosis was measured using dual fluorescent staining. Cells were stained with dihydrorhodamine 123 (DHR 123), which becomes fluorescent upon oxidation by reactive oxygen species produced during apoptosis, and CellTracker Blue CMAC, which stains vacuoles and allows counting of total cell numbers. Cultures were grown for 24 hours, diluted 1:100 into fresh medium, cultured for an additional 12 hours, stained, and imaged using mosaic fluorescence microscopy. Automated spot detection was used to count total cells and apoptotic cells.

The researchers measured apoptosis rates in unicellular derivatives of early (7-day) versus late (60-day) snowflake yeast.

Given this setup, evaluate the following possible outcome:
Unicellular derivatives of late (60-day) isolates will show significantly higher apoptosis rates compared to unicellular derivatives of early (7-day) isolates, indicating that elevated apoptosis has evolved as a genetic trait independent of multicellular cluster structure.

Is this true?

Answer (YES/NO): YES